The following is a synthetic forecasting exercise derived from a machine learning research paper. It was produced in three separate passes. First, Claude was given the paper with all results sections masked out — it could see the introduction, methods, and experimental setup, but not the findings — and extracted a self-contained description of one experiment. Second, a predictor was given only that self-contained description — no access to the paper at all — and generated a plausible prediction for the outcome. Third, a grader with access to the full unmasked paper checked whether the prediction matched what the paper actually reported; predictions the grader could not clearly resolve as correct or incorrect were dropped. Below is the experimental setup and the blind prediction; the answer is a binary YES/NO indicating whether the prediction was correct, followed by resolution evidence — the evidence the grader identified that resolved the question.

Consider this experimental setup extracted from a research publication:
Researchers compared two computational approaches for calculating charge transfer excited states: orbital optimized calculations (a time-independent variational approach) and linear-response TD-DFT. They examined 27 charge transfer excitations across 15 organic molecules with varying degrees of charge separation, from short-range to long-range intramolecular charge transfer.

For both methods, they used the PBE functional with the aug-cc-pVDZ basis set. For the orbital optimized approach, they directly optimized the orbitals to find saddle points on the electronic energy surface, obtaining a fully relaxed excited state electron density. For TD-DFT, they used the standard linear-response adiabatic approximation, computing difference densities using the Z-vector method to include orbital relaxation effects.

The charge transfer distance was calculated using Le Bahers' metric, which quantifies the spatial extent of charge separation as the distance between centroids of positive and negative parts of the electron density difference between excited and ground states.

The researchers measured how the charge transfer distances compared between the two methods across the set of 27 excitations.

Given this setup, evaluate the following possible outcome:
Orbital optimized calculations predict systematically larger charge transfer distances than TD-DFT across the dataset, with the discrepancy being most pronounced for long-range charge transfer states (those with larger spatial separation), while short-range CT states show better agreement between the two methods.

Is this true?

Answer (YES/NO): NO